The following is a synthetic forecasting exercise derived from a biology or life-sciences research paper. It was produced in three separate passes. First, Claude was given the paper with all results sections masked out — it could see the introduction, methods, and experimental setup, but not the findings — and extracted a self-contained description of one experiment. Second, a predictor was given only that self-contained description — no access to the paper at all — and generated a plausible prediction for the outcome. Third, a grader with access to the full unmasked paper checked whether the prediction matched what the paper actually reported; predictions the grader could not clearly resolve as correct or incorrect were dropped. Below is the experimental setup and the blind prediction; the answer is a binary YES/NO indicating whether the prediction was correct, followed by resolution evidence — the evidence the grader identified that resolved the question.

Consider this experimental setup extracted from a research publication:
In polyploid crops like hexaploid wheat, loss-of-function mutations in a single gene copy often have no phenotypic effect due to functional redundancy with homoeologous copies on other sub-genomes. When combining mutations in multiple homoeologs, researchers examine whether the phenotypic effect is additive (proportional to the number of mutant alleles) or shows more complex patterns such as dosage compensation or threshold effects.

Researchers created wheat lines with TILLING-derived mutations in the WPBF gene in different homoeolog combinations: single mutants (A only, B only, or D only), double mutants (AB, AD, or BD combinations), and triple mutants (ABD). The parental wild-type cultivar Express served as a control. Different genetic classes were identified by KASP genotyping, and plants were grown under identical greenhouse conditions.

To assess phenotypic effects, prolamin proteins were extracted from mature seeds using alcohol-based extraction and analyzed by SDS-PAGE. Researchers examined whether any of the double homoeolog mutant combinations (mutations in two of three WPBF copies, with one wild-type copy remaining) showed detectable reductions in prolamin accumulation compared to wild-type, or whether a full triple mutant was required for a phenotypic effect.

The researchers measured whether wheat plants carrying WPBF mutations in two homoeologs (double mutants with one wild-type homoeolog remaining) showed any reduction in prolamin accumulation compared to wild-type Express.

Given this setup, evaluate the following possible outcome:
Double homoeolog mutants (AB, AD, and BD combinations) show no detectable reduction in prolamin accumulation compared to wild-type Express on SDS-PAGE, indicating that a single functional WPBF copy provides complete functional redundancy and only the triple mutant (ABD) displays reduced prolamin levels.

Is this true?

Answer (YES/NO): YES